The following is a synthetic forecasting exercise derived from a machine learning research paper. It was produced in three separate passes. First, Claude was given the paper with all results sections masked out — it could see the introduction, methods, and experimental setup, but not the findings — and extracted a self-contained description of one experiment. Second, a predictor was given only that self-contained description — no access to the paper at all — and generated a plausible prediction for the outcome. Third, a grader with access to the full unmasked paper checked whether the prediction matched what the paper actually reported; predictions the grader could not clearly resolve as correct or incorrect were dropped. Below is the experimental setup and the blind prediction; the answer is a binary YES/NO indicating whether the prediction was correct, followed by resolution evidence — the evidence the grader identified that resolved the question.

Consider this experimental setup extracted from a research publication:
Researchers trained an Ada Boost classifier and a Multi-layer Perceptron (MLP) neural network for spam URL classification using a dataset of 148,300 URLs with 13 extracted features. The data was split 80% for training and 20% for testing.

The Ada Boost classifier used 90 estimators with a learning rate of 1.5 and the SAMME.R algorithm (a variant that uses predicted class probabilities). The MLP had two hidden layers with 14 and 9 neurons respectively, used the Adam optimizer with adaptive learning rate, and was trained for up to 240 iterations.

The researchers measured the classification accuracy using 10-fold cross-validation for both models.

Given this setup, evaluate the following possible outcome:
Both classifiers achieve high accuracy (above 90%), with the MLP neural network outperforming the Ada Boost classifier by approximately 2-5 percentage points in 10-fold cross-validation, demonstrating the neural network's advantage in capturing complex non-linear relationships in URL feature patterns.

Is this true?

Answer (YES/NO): NO